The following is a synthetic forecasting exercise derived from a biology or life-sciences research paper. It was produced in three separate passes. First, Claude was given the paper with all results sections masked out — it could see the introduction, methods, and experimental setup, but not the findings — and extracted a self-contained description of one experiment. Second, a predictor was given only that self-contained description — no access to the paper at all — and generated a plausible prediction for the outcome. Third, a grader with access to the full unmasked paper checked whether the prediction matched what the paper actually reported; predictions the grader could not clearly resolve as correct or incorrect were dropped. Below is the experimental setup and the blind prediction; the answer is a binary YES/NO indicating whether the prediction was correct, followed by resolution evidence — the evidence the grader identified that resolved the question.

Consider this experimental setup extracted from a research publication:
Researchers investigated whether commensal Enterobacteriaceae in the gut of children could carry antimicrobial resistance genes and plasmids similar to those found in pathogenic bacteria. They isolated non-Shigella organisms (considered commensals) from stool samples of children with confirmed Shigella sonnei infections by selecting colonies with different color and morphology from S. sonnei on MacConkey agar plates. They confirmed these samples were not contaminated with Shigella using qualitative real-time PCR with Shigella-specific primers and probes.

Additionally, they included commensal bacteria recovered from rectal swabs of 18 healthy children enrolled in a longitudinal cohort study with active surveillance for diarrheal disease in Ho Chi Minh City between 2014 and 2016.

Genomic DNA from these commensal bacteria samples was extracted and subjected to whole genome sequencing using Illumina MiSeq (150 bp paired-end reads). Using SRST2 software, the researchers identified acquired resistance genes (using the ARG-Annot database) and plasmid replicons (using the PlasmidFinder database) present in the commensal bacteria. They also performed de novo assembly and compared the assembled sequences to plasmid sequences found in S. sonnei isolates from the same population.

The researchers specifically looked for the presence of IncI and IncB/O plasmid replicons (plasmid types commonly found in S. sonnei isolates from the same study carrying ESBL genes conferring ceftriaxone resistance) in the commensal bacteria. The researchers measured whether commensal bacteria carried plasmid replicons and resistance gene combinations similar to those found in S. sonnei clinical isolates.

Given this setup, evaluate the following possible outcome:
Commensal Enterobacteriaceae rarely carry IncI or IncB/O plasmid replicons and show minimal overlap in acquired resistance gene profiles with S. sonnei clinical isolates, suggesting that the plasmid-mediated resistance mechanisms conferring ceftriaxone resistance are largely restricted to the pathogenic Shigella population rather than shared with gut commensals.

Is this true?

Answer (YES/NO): NO